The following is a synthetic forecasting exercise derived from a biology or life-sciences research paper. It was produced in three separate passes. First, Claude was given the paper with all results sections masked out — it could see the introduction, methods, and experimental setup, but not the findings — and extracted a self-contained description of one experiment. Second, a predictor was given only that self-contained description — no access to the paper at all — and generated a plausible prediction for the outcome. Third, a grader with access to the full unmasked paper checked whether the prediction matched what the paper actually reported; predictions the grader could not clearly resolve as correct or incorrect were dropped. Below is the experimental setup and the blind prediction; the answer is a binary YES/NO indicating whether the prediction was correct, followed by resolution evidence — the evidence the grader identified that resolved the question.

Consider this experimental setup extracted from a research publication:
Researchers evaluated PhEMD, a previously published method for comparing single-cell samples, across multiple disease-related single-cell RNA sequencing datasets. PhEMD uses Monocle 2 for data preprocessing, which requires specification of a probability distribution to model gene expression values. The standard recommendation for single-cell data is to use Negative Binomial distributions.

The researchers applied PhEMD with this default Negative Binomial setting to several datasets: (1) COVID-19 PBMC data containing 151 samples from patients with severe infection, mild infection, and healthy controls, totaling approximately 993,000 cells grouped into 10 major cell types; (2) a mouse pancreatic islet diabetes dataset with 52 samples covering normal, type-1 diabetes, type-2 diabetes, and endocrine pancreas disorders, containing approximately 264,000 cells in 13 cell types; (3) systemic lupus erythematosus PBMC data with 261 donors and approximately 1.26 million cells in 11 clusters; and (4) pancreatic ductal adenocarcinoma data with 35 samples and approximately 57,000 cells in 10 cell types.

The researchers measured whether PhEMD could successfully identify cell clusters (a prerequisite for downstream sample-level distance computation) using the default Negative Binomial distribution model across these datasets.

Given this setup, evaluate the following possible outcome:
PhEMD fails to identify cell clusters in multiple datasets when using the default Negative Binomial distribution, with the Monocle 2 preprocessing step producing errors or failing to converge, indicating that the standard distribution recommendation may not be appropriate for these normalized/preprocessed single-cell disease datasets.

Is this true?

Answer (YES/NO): YES